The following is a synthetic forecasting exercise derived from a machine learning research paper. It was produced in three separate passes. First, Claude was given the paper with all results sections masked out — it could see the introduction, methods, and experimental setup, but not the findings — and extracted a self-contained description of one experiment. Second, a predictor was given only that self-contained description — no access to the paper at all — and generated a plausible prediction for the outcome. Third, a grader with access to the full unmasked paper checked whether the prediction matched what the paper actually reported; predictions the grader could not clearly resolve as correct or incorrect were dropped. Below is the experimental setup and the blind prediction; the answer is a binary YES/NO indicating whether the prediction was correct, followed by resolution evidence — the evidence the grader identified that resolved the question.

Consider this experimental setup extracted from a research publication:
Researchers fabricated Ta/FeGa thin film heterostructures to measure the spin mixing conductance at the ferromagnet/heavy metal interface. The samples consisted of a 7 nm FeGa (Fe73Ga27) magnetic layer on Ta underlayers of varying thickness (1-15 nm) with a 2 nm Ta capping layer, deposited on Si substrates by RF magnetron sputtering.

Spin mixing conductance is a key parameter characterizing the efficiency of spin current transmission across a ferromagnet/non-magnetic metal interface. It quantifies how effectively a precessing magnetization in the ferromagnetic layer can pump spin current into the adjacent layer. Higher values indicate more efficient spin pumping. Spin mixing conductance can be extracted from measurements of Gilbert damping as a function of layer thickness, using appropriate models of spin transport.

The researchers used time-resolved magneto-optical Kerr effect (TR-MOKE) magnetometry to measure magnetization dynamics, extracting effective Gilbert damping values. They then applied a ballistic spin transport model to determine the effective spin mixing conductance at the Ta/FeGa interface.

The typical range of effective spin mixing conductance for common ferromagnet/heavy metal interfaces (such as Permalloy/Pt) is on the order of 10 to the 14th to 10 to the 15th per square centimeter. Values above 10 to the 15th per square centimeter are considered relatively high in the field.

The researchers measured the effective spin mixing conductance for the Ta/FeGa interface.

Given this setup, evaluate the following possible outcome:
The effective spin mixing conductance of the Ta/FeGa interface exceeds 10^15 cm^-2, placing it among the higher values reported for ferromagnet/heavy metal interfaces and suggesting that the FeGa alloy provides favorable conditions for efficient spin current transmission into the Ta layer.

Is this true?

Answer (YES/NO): YES